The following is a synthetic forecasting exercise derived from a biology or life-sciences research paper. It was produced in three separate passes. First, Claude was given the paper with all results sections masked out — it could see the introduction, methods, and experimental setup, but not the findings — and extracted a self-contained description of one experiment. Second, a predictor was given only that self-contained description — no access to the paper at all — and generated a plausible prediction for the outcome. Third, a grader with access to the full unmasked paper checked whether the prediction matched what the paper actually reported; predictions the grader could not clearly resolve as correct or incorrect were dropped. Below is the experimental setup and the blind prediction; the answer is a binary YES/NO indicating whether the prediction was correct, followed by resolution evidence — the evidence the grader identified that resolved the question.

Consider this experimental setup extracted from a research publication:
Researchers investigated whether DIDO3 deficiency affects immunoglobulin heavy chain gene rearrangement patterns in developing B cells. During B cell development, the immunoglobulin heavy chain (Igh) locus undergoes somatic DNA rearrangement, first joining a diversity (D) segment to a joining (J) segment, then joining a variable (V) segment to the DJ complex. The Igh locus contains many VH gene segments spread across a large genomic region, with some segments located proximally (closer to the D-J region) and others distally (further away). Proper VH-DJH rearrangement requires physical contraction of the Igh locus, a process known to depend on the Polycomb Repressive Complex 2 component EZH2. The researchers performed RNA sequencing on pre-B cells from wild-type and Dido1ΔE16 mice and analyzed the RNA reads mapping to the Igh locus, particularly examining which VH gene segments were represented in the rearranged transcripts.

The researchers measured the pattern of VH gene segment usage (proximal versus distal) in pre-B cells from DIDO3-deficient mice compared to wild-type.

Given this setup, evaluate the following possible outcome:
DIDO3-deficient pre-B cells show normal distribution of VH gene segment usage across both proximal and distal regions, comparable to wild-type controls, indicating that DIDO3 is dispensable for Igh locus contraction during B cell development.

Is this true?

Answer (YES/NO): NO